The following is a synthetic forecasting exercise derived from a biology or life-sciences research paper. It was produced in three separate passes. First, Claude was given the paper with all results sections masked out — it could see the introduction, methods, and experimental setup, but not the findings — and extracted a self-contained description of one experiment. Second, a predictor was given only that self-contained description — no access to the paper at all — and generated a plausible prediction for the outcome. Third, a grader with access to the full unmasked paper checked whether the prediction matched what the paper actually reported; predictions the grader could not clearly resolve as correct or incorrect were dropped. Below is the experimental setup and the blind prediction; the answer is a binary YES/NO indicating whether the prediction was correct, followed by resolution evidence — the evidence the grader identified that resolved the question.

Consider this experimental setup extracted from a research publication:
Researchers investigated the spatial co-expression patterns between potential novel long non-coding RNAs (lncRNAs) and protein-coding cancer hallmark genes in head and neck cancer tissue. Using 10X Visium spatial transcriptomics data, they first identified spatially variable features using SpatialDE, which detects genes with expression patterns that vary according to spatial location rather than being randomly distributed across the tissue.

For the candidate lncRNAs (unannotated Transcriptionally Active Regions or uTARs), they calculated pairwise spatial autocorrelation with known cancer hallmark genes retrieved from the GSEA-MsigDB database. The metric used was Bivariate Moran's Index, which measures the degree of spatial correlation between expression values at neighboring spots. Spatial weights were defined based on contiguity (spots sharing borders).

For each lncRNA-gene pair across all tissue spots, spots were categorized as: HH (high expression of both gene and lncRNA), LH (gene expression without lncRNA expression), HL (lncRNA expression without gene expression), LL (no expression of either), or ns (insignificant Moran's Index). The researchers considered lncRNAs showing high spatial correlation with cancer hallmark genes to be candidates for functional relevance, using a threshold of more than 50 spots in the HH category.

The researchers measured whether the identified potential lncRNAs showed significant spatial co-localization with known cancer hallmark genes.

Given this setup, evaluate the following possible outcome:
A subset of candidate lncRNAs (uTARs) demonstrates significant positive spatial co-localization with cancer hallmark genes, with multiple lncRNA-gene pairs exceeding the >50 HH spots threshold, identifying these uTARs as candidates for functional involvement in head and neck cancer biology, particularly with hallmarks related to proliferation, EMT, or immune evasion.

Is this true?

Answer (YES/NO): YES